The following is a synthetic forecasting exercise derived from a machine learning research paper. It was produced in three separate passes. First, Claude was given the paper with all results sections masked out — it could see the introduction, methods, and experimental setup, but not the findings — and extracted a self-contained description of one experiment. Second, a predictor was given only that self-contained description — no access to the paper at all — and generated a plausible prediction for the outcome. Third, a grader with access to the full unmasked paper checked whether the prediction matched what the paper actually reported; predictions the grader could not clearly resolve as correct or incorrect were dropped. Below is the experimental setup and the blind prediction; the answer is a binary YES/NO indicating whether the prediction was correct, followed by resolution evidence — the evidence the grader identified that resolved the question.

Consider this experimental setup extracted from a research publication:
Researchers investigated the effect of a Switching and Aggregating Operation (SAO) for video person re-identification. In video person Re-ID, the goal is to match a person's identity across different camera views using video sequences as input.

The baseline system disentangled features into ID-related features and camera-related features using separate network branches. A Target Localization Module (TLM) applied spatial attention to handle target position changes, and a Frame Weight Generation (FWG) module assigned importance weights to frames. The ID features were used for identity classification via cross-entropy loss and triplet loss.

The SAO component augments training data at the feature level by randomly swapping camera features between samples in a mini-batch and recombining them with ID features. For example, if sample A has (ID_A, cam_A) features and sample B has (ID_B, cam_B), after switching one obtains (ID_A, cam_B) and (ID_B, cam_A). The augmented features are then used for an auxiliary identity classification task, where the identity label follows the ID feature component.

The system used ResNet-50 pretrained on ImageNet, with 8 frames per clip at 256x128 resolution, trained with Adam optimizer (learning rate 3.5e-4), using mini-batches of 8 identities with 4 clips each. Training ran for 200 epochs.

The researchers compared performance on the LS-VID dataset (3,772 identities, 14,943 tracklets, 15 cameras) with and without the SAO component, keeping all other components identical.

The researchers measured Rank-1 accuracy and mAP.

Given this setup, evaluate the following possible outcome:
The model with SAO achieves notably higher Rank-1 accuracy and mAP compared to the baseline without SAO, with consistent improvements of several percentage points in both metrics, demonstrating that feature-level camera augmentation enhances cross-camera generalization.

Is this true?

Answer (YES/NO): NO